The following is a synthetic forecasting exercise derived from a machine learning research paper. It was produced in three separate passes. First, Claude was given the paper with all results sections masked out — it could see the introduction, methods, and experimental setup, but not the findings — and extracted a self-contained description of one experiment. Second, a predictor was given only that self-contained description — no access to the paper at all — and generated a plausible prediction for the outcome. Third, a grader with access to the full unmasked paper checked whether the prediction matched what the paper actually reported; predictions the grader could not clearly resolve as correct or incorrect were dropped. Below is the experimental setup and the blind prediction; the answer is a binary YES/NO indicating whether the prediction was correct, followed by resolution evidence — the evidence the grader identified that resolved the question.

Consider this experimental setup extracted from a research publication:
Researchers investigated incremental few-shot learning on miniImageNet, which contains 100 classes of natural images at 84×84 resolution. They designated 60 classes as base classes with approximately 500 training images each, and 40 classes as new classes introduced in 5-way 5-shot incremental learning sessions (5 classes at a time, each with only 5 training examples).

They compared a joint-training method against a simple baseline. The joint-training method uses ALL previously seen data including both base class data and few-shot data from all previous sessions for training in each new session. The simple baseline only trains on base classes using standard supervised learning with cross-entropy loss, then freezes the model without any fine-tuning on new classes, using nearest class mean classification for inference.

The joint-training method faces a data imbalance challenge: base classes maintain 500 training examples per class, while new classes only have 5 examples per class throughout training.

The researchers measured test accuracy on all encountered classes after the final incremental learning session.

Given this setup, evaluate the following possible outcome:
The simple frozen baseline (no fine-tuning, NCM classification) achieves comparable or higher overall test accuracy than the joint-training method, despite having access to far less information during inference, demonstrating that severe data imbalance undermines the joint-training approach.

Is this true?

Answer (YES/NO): YES